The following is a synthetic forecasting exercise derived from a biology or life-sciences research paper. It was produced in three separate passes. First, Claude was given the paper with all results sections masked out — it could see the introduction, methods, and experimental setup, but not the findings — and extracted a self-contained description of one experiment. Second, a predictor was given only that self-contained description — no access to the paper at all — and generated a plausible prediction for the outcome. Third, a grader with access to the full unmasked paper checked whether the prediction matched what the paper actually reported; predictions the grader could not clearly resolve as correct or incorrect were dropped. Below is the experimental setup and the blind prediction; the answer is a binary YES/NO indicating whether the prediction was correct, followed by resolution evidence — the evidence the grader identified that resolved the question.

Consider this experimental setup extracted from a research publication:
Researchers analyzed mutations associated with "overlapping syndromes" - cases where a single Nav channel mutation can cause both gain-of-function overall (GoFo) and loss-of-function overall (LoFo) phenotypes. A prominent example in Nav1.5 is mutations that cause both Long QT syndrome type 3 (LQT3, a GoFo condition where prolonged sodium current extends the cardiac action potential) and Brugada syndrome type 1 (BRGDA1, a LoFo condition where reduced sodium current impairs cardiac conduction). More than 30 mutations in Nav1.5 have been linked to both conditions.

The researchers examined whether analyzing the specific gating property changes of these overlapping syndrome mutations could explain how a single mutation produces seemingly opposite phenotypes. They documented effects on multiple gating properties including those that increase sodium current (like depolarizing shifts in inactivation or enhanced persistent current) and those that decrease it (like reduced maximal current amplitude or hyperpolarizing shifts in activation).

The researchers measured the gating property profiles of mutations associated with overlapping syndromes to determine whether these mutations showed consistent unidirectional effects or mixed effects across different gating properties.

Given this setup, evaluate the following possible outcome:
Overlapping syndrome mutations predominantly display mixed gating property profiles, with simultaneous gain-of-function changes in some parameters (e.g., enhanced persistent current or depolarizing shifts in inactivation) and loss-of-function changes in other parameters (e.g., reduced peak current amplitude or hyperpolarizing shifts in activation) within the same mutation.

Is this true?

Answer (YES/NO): YES